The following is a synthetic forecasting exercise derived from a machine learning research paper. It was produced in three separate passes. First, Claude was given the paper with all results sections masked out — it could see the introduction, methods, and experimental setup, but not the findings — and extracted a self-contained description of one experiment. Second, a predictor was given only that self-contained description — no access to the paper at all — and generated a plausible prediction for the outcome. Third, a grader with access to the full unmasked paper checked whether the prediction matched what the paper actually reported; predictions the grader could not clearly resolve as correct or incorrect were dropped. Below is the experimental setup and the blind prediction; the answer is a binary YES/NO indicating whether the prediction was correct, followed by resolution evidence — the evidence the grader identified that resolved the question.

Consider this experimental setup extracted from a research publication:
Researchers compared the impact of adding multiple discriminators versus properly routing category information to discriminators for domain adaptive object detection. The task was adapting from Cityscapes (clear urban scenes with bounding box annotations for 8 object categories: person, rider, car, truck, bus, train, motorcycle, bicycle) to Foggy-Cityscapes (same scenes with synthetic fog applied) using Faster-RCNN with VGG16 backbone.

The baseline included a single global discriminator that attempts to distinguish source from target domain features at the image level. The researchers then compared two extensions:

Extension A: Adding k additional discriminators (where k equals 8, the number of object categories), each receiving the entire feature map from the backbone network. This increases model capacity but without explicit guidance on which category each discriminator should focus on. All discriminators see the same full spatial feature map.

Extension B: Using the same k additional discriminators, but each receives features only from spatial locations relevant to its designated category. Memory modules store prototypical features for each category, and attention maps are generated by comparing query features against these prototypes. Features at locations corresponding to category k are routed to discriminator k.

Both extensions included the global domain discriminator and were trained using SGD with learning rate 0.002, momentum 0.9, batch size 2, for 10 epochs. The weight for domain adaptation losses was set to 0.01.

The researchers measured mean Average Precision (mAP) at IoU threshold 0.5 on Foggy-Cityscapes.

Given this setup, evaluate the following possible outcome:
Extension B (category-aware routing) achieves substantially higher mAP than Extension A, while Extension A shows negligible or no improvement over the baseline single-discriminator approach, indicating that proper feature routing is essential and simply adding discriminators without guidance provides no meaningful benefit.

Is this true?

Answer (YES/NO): NO